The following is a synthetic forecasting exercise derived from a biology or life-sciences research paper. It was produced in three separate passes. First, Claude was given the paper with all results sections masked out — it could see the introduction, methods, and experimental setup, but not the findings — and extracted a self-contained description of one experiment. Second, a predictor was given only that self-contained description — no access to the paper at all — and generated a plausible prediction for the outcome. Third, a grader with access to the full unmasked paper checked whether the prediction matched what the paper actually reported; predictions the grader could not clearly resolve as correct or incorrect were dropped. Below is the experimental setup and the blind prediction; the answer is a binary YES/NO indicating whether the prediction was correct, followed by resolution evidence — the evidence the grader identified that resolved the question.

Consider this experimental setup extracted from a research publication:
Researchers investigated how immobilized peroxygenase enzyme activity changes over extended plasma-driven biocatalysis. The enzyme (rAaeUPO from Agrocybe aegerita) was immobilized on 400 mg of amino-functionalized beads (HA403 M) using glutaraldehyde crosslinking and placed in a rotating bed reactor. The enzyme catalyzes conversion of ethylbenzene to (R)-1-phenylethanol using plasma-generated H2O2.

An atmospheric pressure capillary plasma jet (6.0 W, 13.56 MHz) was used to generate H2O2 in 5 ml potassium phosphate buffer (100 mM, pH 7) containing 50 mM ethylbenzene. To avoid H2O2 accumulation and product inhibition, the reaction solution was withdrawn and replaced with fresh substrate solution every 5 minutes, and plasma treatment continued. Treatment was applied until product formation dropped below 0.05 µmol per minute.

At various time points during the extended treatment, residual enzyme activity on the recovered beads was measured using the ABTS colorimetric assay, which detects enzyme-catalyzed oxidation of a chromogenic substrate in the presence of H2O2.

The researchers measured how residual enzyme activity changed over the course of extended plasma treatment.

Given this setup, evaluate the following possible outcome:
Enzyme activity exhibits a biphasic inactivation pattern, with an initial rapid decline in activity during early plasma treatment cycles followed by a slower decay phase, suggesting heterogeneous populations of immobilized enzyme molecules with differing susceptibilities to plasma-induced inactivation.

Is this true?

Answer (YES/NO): NO